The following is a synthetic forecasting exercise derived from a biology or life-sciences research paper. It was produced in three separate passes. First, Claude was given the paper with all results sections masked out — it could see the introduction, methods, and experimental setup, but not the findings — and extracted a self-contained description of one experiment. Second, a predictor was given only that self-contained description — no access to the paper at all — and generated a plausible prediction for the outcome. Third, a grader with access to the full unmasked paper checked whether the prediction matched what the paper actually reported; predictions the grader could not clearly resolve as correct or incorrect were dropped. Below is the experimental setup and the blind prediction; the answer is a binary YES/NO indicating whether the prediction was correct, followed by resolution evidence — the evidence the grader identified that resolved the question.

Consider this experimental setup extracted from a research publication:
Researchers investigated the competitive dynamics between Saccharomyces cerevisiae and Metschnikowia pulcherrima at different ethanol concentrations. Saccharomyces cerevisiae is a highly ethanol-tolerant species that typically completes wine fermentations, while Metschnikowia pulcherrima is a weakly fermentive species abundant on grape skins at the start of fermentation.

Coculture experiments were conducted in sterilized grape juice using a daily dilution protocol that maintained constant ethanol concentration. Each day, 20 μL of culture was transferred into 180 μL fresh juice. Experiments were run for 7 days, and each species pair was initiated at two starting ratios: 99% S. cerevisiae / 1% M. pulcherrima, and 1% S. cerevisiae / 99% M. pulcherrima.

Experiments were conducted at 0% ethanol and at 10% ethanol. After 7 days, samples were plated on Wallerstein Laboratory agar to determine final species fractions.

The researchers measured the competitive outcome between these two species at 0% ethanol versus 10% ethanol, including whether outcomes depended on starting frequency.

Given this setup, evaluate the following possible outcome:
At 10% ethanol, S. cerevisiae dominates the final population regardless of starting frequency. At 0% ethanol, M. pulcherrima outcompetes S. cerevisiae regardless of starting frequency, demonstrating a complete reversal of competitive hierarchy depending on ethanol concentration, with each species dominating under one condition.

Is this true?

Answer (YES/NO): NO